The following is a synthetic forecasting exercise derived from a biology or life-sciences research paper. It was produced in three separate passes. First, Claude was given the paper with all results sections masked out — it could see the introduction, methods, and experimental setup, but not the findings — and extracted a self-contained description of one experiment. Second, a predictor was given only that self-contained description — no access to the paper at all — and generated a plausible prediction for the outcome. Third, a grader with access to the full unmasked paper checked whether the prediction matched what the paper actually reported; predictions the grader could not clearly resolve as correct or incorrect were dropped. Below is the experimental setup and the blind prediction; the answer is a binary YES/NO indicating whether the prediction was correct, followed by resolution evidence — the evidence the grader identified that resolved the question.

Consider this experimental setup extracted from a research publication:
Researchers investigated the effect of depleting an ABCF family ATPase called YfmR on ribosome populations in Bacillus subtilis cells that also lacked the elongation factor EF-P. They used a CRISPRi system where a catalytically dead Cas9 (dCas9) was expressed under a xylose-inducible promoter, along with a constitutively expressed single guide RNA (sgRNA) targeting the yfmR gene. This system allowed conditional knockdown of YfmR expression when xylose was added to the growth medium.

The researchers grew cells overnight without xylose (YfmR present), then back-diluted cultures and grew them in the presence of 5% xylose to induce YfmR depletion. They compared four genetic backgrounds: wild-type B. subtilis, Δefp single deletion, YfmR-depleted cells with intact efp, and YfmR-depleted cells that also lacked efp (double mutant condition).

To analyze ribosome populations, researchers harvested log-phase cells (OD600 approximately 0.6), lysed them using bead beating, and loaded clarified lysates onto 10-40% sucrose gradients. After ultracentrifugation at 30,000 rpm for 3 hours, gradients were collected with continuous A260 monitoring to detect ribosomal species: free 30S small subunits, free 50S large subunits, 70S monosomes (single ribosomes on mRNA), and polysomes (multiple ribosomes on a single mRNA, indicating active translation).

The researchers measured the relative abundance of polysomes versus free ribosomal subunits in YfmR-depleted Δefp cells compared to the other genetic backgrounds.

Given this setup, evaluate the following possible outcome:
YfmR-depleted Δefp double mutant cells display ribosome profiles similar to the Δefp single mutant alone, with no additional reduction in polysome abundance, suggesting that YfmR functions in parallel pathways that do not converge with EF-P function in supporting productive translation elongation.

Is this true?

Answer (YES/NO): NO